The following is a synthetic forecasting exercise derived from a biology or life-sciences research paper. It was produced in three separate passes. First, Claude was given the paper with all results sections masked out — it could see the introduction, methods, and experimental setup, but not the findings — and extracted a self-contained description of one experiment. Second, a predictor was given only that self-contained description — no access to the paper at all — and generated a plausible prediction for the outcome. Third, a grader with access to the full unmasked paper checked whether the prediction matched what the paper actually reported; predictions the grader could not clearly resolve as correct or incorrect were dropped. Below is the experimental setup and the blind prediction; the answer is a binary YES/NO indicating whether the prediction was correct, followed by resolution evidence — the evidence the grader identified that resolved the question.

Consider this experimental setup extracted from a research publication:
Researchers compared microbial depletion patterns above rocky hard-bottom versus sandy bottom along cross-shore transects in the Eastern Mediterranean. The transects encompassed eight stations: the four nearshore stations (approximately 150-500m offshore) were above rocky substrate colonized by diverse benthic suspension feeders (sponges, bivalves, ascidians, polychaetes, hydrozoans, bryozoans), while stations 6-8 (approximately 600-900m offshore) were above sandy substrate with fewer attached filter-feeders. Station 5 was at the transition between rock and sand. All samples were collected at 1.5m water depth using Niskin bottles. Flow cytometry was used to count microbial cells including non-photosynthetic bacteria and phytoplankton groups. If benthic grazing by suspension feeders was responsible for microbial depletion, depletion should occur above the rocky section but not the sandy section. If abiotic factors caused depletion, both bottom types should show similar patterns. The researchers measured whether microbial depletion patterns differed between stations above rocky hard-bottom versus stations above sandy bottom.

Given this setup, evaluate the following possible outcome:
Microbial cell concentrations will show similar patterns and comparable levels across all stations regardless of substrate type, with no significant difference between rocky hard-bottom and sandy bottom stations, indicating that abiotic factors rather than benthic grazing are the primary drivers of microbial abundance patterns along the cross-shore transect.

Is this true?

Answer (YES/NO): NO